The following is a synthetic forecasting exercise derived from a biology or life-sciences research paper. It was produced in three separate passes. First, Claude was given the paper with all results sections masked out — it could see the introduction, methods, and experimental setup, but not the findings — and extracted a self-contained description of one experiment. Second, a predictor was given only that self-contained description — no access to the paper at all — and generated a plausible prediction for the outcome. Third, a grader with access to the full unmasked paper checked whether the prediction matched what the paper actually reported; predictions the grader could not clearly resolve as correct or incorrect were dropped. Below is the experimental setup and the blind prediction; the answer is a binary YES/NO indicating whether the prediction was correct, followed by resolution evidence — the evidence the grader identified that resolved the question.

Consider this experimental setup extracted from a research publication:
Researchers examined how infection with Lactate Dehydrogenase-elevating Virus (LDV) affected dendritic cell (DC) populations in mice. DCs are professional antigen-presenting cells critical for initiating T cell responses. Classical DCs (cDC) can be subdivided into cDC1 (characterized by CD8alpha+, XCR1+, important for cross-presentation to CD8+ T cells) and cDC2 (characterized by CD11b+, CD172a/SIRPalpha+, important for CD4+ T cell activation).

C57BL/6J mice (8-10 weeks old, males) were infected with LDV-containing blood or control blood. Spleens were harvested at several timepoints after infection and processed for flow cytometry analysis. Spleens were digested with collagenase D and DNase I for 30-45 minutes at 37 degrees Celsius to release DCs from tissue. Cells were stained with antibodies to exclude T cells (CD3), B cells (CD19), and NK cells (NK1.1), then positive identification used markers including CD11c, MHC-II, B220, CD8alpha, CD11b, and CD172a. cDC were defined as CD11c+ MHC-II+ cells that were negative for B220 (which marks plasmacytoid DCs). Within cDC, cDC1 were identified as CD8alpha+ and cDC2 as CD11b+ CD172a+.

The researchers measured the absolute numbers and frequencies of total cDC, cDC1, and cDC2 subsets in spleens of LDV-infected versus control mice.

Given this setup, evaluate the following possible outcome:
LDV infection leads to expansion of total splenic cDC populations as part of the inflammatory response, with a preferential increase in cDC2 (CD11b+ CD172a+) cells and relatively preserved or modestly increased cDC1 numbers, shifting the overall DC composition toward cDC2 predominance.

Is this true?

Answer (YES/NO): NO